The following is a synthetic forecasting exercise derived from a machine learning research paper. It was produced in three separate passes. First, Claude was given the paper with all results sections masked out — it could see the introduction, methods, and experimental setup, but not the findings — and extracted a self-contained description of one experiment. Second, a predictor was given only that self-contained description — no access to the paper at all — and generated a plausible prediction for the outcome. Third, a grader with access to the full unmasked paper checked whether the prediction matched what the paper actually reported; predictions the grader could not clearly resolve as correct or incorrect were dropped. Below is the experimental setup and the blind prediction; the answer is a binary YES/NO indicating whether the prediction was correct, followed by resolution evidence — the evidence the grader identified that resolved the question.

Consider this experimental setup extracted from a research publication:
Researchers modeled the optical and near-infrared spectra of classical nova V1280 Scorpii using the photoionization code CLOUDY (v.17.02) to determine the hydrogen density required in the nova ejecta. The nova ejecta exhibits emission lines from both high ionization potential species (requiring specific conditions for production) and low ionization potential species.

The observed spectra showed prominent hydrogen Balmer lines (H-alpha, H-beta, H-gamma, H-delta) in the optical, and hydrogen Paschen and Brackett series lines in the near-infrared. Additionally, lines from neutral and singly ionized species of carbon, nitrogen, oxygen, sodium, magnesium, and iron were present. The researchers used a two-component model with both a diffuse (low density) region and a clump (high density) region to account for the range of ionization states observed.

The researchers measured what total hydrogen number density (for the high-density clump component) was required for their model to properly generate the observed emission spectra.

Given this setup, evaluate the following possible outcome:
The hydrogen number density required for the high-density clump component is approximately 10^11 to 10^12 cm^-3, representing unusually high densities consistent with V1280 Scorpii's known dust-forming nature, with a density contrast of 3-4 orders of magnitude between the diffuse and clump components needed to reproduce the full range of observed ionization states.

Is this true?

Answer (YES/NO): NO